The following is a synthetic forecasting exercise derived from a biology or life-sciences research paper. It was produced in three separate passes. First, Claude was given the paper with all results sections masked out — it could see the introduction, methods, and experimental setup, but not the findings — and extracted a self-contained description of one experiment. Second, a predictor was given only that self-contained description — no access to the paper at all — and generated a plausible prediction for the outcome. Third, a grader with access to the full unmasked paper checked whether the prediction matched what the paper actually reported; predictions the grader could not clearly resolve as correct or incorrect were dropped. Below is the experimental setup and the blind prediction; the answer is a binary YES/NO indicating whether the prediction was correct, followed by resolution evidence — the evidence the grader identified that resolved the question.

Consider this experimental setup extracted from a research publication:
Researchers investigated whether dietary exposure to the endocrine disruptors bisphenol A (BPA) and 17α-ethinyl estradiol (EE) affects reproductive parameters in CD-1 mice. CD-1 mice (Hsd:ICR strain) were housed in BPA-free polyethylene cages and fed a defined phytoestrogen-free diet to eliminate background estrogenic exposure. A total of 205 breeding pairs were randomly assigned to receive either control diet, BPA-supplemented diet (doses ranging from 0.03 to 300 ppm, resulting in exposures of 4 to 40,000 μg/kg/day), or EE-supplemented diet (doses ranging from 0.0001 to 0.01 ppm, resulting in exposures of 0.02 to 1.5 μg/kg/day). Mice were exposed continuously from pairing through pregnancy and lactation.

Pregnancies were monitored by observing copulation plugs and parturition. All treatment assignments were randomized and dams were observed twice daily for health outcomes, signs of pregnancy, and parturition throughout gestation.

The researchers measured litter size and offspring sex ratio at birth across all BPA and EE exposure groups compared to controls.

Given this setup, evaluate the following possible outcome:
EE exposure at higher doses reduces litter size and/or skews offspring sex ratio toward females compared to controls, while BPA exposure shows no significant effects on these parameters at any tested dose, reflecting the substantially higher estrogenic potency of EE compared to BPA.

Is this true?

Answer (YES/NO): NO